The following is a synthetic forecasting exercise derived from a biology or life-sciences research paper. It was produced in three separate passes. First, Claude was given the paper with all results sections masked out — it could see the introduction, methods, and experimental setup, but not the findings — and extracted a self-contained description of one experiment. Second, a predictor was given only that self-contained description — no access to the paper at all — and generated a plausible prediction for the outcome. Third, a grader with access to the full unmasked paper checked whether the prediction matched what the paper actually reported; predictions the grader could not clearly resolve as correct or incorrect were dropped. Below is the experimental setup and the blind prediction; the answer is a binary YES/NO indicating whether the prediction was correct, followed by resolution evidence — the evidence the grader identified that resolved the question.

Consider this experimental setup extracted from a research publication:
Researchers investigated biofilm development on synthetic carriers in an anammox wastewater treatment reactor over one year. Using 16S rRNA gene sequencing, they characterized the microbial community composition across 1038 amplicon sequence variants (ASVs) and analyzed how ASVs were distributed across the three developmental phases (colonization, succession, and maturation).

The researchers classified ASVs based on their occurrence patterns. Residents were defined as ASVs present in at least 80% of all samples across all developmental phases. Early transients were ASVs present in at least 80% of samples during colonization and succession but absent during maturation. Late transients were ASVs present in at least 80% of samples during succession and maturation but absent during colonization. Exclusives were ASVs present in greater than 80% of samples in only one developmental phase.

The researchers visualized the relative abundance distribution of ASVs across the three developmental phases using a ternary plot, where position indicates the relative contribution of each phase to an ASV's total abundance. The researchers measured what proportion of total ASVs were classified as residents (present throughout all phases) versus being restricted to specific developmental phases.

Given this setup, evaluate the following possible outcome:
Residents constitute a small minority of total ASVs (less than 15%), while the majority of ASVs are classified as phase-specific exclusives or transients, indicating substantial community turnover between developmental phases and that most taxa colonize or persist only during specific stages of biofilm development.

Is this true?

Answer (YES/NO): NO